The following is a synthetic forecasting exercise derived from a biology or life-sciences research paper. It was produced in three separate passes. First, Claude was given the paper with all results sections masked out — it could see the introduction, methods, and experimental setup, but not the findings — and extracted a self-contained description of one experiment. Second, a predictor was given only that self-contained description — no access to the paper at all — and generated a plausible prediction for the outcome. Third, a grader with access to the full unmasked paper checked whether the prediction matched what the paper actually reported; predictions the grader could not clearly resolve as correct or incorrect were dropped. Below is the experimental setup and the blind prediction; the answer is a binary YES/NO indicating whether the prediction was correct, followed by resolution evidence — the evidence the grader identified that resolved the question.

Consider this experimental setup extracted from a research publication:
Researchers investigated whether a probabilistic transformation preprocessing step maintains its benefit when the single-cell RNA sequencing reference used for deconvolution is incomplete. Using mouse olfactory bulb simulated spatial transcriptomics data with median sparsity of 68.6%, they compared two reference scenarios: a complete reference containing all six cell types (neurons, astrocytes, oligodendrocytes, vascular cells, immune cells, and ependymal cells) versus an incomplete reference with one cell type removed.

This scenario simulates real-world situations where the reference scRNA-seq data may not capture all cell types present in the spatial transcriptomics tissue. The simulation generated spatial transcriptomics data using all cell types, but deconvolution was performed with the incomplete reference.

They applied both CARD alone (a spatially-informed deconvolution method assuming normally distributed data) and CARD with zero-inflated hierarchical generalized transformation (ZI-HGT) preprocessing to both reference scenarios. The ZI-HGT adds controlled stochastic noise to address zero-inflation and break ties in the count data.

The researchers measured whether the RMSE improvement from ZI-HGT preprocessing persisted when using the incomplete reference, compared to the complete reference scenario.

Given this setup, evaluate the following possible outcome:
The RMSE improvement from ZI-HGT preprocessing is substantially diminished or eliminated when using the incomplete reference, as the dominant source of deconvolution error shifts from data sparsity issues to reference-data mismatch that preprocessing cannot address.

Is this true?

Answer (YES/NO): NO